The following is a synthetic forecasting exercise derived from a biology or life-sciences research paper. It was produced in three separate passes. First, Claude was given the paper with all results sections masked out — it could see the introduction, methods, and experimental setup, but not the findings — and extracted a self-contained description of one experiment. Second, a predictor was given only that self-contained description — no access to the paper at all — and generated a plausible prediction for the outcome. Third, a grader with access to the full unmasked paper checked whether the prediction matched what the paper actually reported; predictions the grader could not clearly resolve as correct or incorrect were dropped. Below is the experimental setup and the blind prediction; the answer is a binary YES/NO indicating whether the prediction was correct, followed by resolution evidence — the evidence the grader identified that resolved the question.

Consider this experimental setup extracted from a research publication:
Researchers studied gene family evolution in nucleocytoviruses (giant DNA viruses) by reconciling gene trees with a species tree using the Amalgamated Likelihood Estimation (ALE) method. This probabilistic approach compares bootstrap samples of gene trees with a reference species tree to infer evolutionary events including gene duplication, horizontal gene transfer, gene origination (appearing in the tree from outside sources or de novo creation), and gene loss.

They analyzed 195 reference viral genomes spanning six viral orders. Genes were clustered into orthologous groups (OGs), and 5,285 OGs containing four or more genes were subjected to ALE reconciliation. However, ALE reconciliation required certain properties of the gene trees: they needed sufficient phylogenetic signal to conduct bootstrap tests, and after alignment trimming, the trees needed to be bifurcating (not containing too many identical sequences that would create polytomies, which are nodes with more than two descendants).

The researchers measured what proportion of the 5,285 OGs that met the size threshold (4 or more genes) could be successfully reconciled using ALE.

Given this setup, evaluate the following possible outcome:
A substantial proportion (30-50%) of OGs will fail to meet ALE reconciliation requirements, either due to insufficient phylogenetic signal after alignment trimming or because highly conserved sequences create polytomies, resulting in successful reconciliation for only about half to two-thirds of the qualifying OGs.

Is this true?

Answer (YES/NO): NO